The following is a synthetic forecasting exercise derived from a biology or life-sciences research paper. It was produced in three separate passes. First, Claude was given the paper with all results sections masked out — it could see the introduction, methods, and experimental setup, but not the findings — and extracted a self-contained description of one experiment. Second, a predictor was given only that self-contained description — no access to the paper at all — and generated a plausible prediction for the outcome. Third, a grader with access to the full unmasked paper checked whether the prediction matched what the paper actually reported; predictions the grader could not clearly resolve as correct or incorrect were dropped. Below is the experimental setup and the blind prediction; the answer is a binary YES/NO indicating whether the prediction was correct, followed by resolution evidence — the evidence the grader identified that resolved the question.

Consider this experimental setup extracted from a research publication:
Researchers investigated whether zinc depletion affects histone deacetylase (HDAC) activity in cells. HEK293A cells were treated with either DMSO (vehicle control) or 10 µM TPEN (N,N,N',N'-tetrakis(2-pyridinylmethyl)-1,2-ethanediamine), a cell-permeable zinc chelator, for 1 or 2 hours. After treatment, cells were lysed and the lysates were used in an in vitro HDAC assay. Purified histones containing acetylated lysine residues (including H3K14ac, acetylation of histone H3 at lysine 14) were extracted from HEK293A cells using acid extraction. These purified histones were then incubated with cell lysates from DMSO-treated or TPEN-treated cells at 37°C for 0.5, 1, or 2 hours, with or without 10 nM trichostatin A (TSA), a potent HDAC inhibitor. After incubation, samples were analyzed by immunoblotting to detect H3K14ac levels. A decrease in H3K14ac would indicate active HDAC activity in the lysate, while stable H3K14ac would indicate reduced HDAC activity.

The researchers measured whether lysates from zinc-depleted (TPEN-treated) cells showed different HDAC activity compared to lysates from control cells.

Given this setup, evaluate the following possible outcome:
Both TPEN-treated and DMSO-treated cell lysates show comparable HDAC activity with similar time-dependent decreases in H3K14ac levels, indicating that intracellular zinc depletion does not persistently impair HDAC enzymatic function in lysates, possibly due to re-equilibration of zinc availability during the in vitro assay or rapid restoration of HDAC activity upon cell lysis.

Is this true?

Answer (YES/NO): YES